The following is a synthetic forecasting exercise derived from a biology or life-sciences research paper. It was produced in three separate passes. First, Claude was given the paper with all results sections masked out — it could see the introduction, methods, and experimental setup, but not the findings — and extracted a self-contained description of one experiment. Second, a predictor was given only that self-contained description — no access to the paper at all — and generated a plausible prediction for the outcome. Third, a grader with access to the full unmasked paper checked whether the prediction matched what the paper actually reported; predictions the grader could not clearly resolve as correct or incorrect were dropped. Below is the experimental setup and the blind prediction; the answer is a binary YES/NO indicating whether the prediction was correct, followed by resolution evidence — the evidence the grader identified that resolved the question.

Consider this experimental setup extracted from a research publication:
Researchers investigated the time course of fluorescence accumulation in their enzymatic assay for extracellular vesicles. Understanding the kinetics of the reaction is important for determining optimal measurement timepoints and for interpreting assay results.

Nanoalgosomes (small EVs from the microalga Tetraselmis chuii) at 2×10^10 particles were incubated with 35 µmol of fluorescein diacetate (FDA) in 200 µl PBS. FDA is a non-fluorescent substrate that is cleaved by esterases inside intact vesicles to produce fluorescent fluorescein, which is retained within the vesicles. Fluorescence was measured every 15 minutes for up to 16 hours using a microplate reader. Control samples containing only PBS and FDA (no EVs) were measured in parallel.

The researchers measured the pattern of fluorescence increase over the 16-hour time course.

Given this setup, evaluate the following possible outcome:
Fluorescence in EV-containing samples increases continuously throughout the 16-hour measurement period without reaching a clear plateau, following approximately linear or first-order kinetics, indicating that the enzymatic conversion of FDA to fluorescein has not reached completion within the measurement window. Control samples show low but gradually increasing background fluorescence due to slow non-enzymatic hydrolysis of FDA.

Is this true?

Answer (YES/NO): NO